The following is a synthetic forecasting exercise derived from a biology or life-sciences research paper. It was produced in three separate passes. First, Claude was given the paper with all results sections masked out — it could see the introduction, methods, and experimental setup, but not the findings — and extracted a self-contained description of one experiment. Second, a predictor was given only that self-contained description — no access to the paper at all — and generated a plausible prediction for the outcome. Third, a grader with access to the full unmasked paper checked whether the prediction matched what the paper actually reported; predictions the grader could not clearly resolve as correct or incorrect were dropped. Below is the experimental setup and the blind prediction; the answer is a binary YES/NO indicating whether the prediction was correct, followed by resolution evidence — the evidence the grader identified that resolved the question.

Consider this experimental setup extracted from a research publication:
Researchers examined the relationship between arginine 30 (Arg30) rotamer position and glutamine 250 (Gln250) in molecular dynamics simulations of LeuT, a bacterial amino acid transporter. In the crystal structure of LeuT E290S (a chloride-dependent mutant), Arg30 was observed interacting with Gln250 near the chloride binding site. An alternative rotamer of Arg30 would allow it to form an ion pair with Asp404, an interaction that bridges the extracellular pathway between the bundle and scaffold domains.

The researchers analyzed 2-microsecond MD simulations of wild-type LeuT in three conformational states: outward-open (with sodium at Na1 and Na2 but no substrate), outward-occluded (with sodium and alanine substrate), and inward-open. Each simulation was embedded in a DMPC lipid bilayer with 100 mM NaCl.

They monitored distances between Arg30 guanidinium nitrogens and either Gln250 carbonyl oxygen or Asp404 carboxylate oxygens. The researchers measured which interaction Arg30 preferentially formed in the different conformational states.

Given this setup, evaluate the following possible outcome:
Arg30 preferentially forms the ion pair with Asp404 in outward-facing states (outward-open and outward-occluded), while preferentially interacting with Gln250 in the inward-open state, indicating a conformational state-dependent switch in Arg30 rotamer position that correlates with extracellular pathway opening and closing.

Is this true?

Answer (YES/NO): NO